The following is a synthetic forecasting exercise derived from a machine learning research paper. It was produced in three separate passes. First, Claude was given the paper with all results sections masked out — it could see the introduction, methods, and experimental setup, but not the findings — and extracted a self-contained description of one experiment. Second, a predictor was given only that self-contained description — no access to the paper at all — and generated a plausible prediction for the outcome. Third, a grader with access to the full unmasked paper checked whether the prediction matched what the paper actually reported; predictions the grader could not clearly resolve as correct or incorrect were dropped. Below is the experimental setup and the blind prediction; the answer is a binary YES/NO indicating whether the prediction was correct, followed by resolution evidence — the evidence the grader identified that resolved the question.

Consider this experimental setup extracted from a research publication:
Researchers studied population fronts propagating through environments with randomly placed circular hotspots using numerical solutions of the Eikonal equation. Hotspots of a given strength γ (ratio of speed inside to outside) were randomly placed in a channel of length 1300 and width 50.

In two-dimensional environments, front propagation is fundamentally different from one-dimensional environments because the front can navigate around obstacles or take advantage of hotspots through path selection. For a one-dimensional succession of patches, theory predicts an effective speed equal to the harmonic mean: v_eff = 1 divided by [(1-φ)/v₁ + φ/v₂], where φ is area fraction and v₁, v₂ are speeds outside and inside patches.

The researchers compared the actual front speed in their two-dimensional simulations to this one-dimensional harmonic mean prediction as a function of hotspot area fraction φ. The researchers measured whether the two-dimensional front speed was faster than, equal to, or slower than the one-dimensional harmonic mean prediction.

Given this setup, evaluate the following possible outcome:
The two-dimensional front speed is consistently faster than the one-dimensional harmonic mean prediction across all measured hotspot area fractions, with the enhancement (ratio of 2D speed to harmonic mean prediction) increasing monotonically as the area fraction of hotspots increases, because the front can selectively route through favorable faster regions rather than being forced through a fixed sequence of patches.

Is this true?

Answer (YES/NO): NO